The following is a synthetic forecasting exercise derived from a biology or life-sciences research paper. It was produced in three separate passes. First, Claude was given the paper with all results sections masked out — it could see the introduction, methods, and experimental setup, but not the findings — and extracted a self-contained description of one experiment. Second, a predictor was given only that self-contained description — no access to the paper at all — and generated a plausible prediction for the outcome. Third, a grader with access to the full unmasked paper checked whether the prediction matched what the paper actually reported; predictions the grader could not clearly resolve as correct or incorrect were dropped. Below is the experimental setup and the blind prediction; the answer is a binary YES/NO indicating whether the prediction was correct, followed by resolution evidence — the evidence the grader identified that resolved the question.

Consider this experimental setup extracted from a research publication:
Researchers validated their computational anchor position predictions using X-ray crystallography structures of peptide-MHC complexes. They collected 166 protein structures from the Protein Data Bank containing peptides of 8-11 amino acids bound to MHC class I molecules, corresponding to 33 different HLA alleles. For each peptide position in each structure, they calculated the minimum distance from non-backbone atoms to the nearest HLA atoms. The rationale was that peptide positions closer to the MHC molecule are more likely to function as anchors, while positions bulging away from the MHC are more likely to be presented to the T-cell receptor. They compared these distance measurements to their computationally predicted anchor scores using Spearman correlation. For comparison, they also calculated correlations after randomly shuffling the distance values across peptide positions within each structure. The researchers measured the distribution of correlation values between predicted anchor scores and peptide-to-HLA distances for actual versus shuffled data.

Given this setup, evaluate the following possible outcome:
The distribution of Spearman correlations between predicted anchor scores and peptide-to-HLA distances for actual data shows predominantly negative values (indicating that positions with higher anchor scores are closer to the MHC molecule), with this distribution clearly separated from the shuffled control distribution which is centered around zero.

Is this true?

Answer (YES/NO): YES